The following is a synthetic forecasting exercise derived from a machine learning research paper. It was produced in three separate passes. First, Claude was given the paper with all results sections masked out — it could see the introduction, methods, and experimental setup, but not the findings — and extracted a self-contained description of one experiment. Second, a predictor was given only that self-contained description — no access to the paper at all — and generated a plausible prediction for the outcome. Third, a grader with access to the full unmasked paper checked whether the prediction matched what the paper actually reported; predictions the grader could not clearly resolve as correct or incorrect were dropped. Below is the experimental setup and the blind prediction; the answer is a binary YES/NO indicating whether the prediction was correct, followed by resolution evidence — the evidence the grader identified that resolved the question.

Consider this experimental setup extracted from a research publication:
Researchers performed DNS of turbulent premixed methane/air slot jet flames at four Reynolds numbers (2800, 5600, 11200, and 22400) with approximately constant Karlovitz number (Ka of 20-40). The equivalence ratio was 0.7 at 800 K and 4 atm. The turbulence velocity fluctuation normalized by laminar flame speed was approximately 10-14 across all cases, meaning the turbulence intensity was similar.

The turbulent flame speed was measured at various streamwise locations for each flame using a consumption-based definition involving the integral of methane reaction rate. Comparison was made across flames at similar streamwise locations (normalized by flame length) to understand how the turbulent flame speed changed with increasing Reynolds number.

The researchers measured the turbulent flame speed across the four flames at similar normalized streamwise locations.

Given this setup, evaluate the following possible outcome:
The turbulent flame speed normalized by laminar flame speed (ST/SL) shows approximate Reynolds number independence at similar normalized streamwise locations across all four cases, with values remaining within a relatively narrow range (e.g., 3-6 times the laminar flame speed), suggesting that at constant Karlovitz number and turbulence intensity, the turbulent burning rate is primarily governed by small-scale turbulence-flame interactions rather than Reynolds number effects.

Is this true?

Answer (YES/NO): NO